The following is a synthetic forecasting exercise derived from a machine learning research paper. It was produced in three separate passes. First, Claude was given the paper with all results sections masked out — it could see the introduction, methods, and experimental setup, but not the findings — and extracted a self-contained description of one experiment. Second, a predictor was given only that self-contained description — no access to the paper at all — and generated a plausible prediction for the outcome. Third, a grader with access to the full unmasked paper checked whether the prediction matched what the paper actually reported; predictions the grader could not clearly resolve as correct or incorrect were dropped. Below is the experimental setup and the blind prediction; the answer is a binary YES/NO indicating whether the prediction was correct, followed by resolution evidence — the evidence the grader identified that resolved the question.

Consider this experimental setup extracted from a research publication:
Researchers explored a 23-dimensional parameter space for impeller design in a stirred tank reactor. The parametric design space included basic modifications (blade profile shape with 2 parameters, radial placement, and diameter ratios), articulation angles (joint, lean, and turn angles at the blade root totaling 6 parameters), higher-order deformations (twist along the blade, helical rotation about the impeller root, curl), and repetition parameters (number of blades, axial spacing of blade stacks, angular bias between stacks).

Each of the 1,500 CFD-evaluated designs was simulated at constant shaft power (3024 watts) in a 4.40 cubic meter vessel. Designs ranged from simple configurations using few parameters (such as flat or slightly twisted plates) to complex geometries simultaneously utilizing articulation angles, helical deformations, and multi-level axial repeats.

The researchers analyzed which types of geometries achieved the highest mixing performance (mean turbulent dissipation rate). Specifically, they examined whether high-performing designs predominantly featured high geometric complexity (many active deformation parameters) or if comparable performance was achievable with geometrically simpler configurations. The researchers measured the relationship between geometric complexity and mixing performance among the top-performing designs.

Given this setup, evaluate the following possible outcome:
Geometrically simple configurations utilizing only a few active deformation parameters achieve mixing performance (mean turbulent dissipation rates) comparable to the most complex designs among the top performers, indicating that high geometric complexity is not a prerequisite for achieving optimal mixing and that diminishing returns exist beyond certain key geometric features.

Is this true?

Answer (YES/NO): YES